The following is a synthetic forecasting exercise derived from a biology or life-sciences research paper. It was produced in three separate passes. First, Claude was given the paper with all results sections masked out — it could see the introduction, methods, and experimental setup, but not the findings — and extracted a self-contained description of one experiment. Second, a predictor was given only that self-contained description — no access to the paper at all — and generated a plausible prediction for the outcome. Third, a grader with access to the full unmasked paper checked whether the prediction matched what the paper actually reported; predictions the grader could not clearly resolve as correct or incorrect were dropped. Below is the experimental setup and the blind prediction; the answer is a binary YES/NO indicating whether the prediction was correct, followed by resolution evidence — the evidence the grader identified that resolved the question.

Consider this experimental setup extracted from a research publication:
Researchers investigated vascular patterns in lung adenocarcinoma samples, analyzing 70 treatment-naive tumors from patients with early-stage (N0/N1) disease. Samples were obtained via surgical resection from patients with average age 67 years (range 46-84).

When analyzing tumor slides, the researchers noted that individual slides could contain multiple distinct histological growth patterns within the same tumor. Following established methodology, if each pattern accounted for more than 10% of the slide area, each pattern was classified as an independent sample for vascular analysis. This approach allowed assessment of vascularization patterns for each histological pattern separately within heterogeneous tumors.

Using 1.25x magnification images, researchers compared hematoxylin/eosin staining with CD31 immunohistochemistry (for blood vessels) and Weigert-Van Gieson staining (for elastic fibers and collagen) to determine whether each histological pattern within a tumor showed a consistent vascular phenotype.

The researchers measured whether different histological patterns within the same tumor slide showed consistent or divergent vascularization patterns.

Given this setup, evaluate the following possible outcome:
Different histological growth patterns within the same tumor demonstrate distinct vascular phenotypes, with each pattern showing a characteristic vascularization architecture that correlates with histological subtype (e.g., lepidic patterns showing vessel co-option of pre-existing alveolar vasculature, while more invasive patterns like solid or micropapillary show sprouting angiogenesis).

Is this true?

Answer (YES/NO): NO